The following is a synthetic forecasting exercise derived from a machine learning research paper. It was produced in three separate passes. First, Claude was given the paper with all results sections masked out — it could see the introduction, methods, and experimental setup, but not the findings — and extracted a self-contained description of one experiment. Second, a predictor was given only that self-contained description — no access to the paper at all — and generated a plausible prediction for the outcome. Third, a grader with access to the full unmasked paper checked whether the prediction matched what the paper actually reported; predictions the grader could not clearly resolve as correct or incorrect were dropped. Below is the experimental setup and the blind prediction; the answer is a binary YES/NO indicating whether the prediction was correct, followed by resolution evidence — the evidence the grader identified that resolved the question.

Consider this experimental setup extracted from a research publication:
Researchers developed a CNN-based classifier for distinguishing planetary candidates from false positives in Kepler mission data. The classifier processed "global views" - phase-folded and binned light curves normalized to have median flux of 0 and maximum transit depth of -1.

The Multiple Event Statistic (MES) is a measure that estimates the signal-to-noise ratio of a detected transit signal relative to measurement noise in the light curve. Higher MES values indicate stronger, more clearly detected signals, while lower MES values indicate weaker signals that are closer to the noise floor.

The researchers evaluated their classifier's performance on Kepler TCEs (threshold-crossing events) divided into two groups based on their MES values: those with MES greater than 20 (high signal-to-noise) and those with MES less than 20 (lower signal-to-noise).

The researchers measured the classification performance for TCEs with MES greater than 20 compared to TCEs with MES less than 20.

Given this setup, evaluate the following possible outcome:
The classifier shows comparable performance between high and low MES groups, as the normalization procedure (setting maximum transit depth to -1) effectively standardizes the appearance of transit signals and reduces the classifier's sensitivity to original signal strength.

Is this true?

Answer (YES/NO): NO